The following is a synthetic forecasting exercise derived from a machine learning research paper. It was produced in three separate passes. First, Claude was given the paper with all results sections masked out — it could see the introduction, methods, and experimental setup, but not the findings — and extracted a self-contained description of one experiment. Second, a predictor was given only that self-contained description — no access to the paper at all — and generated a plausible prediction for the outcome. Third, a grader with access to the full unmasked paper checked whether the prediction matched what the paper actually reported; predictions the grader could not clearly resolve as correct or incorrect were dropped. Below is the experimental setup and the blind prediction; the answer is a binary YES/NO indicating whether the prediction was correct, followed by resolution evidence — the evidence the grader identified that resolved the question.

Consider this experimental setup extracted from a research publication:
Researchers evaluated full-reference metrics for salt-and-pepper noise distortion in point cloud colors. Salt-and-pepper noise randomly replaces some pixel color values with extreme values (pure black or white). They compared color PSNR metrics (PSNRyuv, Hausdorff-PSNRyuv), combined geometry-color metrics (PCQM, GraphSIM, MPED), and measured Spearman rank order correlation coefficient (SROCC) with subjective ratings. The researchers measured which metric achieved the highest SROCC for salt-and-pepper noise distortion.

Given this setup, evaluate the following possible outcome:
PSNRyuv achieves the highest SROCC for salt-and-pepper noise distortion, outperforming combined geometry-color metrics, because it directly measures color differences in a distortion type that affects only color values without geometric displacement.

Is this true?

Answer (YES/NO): NO